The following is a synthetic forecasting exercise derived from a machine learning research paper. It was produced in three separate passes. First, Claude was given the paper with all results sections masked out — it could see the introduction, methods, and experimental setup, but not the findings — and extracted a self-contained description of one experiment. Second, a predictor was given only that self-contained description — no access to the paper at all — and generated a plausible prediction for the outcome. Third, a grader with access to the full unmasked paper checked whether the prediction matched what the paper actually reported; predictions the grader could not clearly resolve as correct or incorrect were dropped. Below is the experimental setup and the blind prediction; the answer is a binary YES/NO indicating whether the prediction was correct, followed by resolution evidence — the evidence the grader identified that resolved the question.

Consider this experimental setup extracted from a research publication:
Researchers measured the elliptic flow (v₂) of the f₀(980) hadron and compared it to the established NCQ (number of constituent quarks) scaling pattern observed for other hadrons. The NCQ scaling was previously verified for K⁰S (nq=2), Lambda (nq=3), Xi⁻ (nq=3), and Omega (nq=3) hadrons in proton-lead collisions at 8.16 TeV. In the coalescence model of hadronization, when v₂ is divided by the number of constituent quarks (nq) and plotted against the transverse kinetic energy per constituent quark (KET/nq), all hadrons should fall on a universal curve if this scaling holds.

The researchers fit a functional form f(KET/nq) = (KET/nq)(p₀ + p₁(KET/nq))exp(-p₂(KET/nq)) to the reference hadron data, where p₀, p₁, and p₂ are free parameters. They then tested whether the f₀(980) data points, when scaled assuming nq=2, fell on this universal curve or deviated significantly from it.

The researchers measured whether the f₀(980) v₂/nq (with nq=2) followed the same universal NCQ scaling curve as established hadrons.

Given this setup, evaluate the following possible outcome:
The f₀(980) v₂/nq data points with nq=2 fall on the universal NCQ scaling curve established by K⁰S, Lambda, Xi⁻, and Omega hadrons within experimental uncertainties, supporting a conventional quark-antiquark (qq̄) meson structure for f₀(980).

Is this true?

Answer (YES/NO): YES